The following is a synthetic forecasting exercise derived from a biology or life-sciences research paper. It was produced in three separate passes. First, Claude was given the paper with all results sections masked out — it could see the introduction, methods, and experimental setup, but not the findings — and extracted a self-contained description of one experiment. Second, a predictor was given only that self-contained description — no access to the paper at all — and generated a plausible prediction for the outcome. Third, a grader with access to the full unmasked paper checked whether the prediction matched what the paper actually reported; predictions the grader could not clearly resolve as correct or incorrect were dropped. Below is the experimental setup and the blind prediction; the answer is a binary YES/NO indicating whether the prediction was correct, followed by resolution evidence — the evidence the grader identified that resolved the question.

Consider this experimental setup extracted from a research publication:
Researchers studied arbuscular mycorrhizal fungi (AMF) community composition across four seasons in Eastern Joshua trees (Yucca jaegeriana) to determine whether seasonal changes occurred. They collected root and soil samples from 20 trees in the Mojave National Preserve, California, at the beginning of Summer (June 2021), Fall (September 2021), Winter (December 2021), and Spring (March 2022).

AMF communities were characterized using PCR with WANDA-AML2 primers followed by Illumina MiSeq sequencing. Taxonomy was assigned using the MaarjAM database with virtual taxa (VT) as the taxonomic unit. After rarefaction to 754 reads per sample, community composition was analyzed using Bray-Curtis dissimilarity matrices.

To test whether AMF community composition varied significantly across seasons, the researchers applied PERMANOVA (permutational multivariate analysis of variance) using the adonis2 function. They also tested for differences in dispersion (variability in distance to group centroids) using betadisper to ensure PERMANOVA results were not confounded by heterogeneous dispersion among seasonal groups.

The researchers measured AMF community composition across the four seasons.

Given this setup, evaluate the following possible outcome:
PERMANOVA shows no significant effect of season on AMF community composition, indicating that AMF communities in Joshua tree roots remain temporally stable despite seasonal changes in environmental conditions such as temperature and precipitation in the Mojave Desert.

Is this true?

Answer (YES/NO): NO